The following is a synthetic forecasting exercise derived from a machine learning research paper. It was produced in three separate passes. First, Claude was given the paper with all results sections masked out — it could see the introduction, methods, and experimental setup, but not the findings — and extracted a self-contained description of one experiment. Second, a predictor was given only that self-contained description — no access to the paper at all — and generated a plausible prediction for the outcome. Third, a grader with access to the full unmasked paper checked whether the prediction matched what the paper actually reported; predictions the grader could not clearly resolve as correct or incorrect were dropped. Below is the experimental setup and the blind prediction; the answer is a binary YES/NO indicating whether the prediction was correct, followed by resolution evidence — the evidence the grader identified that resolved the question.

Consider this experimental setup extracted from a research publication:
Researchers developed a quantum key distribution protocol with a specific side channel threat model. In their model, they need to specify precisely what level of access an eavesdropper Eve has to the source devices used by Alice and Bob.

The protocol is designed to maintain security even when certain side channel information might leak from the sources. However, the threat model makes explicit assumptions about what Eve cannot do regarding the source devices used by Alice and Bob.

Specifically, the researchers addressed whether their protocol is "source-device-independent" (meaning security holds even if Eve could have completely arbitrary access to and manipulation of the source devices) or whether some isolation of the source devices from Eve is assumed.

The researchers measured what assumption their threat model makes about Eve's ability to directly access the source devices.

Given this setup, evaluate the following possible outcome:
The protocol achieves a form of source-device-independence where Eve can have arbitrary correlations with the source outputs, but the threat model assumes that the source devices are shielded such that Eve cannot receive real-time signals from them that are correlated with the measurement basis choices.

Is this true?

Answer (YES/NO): NO